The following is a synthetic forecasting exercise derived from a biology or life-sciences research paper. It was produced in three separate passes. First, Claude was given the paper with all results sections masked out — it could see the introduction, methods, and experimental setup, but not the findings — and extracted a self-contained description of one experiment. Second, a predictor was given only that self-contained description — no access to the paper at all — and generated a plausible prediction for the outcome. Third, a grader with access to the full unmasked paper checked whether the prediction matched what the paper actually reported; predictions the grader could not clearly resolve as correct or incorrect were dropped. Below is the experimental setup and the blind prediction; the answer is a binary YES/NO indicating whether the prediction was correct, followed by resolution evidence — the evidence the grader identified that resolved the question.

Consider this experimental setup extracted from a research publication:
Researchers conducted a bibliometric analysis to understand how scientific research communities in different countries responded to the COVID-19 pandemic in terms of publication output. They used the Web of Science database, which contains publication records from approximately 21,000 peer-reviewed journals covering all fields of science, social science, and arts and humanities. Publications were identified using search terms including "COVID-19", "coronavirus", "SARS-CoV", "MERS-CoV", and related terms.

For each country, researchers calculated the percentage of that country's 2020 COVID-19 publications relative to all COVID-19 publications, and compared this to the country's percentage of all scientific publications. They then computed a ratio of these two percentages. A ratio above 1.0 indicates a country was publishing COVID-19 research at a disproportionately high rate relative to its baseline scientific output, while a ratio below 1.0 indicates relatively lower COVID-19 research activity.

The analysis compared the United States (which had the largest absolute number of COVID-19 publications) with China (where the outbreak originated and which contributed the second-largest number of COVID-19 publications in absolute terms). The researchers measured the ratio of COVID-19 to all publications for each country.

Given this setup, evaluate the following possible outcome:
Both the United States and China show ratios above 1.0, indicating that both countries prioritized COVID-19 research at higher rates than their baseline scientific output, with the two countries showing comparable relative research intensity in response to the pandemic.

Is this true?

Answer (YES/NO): NO